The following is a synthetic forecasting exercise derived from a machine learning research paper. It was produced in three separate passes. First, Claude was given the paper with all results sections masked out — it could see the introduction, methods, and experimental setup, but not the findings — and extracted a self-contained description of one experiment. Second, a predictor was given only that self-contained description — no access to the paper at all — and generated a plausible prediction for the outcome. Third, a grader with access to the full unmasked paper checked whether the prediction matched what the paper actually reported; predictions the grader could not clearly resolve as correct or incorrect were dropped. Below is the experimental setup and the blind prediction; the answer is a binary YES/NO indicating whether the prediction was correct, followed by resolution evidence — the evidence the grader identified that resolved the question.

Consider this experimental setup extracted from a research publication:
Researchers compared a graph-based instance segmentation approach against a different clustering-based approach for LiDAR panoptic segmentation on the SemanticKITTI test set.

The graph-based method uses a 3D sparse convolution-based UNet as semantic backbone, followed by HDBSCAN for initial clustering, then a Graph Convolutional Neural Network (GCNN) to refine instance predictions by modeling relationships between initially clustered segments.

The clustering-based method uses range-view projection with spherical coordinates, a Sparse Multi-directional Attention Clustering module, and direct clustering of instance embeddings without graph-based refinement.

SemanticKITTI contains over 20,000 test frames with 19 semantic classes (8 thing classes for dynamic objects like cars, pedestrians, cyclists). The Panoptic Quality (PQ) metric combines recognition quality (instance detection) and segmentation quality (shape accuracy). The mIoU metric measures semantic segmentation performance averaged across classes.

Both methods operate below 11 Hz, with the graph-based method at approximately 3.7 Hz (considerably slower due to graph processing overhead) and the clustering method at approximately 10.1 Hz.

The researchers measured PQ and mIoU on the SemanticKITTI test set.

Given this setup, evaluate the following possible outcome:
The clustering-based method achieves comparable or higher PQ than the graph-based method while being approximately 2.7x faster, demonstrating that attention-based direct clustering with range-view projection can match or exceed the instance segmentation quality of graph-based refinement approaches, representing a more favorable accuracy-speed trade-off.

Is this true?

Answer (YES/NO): NO